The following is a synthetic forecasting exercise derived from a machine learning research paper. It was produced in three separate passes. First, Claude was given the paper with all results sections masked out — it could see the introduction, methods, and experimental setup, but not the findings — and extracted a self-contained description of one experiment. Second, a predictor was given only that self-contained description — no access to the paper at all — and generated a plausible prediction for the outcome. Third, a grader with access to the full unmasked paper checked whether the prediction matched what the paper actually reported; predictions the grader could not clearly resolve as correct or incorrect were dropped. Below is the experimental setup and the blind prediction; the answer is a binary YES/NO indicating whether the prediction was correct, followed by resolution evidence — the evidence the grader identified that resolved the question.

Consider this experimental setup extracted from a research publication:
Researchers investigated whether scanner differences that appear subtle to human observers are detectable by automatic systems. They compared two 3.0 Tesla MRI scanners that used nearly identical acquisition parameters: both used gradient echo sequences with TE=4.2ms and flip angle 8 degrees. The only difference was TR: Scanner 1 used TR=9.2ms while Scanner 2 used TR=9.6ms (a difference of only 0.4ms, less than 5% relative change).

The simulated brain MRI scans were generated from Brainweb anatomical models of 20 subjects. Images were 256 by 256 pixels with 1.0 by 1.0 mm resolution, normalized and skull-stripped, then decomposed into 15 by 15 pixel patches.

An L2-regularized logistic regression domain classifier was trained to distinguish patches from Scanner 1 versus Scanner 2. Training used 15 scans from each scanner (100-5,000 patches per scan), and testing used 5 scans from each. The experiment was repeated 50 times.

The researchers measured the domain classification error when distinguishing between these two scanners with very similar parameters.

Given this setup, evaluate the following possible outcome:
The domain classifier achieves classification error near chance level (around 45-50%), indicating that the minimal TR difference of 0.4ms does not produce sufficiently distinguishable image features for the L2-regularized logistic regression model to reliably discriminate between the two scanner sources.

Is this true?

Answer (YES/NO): YES